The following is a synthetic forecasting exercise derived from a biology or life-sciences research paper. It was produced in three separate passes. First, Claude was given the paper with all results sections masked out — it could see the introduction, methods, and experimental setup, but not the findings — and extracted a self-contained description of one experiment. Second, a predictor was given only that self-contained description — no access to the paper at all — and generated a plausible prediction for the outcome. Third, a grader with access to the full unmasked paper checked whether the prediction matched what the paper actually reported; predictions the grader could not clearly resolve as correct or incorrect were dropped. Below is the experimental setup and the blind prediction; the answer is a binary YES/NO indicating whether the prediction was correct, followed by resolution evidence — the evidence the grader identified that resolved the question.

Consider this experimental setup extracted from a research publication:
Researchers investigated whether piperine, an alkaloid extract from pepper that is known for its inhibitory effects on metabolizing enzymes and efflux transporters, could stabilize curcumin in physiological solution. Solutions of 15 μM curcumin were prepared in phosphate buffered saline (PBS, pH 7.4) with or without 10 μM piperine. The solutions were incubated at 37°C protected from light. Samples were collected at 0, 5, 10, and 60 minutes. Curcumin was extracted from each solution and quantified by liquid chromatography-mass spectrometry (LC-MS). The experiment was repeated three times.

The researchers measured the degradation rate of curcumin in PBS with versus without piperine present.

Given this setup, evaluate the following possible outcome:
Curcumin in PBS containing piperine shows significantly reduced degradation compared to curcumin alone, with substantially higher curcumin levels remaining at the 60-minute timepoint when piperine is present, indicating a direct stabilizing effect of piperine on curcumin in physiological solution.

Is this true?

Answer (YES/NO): NO